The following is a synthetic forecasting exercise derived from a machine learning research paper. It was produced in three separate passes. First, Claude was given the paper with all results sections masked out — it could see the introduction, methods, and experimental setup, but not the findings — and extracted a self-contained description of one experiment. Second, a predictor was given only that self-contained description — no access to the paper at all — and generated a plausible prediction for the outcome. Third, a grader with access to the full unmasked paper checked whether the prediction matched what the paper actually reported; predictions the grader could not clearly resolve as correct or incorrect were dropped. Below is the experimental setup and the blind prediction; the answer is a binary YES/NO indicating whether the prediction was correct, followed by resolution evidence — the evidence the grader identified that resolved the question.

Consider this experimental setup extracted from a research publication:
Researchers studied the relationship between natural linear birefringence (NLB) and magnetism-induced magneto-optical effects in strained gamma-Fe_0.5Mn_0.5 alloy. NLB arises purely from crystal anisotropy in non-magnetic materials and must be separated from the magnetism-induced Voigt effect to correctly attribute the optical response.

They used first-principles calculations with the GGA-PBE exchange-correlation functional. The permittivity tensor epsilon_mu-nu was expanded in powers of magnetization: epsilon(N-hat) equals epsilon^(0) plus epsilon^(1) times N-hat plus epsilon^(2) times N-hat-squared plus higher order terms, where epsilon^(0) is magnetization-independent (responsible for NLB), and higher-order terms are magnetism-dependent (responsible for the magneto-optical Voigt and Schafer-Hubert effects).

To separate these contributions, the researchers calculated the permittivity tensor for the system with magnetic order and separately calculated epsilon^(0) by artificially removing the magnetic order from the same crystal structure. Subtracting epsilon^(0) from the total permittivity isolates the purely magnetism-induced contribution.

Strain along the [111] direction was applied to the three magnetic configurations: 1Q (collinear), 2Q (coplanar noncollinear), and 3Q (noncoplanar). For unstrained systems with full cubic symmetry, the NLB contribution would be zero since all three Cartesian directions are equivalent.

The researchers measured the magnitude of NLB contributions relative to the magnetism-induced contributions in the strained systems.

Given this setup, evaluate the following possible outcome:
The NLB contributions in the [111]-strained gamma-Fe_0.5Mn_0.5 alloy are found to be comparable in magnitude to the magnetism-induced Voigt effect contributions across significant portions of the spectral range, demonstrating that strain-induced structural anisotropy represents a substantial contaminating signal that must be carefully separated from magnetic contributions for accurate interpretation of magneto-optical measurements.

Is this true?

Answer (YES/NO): YES